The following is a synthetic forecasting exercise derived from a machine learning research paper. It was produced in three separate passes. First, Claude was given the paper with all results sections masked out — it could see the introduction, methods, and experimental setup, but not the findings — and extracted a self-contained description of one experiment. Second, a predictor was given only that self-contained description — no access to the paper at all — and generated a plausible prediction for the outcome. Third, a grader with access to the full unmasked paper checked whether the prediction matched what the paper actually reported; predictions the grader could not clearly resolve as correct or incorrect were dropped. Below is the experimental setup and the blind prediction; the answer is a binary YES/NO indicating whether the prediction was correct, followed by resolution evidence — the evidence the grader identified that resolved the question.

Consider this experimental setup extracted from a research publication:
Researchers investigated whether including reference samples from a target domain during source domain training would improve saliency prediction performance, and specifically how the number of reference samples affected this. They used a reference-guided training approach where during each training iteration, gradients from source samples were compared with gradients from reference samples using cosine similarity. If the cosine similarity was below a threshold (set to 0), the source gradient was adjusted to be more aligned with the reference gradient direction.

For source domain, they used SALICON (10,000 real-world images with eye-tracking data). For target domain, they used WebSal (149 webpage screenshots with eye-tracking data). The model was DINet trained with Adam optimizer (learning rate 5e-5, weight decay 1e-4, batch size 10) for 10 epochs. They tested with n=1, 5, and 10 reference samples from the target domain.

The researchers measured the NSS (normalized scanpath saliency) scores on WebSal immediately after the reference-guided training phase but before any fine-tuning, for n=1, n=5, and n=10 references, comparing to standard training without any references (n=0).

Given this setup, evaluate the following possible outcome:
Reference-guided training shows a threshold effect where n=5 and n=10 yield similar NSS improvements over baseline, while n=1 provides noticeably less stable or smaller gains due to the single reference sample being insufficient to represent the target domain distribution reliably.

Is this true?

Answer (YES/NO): NO